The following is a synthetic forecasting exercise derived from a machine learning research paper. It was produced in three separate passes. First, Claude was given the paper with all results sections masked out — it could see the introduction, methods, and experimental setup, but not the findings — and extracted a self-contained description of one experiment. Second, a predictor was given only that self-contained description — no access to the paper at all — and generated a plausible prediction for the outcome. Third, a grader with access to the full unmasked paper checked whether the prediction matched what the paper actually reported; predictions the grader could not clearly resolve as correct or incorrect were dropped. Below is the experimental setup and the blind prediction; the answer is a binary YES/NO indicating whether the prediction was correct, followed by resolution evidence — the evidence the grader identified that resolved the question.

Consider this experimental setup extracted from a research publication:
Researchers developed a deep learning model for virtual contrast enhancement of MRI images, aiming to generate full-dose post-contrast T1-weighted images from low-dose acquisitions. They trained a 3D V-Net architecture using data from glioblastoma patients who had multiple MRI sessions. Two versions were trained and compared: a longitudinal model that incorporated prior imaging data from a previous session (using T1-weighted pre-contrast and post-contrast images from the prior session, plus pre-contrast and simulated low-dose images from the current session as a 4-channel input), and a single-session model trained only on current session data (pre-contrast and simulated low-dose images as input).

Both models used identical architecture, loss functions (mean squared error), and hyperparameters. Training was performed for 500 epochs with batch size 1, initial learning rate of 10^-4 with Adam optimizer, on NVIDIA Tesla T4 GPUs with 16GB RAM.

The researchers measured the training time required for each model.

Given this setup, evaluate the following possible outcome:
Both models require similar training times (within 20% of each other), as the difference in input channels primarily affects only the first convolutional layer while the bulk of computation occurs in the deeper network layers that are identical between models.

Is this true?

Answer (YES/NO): YES